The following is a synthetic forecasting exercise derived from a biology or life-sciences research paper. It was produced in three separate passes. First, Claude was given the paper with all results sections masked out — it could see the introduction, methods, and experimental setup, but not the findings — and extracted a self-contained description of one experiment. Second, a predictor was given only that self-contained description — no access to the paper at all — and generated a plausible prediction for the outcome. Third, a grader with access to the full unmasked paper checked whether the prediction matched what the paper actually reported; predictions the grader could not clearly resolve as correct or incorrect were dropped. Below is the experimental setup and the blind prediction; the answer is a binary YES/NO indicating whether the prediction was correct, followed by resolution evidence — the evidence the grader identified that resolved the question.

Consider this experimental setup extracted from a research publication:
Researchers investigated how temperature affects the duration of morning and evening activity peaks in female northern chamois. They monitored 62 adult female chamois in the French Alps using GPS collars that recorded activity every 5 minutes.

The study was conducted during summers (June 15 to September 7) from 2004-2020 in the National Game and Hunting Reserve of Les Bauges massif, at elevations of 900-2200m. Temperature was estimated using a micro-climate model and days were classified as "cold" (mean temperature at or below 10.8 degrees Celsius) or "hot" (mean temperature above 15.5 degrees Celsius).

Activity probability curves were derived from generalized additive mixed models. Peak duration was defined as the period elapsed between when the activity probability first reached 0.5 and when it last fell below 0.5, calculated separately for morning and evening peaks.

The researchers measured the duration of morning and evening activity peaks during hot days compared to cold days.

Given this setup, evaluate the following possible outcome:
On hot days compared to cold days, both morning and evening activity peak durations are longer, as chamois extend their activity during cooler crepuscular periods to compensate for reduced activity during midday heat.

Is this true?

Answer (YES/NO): YES